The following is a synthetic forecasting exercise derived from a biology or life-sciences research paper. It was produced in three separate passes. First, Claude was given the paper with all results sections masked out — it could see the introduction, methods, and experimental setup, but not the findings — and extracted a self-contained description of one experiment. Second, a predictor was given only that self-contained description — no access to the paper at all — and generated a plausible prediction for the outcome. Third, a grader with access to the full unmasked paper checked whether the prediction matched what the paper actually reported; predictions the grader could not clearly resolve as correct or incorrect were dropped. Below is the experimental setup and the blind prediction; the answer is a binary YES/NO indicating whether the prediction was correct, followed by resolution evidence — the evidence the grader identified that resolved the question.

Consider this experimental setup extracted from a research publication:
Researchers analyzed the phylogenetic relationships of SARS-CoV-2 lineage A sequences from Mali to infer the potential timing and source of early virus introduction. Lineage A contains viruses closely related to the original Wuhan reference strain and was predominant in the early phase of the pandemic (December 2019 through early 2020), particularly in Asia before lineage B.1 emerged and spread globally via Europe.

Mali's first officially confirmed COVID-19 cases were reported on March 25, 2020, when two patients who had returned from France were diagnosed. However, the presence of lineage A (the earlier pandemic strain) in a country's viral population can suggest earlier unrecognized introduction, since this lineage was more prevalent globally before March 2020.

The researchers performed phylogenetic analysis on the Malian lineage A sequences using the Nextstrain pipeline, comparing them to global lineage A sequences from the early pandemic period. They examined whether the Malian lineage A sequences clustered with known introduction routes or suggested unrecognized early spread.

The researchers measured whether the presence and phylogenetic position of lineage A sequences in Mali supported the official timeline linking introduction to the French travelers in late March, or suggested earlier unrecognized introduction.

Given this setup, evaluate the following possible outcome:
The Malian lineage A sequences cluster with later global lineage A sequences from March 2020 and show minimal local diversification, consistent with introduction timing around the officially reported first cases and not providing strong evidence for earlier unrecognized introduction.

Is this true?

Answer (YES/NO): NO